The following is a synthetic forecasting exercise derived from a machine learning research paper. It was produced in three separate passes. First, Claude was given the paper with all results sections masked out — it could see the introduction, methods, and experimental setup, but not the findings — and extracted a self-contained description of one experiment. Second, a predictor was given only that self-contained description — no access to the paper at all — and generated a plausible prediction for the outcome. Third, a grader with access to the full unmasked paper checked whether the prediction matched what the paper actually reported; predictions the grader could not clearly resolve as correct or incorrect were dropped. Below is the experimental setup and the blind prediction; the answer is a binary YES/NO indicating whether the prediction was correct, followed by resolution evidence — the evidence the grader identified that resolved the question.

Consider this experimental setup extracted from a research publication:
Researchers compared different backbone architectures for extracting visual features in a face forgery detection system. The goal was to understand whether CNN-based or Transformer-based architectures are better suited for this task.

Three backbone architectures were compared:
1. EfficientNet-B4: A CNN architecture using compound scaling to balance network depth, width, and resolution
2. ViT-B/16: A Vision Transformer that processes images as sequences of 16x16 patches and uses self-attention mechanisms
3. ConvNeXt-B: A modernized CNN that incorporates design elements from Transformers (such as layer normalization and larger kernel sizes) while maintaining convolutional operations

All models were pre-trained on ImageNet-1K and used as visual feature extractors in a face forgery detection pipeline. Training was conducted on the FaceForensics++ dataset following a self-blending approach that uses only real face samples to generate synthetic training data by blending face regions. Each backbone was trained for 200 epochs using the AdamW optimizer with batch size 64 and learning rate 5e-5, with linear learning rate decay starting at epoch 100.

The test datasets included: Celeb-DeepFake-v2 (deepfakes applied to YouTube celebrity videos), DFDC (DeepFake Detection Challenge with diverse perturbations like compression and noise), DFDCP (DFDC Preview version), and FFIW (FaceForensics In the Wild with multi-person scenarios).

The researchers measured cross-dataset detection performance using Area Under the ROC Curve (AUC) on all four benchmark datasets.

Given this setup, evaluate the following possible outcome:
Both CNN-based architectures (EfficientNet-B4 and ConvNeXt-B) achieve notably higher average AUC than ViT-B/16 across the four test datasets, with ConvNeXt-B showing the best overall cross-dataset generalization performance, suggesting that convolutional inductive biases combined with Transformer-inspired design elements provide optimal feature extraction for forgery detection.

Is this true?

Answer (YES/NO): NO